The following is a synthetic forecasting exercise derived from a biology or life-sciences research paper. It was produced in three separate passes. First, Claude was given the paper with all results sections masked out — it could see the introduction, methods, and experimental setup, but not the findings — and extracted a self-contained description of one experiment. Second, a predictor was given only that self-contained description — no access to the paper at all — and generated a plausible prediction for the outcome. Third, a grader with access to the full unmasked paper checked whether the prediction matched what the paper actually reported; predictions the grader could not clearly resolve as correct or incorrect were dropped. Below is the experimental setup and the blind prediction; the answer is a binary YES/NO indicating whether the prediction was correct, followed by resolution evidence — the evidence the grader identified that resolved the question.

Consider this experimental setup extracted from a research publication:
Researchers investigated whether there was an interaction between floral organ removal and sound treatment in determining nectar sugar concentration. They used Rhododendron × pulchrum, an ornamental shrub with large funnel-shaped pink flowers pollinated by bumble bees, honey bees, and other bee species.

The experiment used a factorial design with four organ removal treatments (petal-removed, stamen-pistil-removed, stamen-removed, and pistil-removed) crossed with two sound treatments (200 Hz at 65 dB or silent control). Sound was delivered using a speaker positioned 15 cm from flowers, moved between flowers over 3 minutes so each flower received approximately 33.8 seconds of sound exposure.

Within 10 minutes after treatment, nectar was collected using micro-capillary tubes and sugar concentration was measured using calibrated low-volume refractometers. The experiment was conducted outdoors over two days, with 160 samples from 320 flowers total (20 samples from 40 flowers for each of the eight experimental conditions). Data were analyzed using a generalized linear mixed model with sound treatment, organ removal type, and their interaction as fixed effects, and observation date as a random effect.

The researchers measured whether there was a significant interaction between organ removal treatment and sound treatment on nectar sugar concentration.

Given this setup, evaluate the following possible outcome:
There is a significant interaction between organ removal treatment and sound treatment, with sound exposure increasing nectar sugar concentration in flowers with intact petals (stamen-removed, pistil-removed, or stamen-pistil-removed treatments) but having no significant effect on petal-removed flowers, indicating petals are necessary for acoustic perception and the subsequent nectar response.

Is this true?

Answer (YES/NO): NO